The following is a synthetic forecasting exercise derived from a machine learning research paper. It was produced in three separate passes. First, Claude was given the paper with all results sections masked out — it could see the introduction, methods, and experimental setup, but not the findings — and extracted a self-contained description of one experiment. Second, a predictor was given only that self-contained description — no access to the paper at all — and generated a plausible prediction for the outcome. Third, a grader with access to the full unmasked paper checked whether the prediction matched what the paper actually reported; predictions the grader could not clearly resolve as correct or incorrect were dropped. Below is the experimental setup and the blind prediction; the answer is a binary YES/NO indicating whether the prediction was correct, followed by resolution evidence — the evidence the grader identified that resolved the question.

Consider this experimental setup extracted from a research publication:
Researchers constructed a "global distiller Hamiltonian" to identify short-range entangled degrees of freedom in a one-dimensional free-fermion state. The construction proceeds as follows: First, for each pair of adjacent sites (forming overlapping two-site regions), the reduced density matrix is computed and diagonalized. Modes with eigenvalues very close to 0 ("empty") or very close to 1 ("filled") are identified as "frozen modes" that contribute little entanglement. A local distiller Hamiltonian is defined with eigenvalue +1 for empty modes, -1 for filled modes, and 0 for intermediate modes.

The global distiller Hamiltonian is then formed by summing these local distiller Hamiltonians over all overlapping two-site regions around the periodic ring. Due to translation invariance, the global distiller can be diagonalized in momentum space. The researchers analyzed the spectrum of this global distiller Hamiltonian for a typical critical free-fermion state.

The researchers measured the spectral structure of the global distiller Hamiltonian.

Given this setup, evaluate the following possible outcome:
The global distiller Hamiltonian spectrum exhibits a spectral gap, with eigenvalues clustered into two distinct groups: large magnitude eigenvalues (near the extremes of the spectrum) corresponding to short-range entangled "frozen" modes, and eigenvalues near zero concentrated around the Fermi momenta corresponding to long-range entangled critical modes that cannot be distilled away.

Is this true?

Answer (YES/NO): NO